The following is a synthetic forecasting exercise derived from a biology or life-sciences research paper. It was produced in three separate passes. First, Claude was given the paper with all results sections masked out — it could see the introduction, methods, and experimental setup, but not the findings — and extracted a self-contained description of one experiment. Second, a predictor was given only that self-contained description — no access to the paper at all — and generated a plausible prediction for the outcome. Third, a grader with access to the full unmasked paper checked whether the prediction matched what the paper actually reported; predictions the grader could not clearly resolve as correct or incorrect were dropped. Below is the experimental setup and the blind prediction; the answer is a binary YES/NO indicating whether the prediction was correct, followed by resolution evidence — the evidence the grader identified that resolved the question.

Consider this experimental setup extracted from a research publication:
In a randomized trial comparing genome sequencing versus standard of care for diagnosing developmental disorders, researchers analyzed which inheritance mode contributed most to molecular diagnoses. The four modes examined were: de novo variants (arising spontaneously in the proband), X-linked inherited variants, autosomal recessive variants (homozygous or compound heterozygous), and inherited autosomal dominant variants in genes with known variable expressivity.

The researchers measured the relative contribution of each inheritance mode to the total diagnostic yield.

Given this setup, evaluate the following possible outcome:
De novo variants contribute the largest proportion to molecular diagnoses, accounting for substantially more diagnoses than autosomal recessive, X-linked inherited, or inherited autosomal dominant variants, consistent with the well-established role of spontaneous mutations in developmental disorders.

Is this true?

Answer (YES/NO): YES